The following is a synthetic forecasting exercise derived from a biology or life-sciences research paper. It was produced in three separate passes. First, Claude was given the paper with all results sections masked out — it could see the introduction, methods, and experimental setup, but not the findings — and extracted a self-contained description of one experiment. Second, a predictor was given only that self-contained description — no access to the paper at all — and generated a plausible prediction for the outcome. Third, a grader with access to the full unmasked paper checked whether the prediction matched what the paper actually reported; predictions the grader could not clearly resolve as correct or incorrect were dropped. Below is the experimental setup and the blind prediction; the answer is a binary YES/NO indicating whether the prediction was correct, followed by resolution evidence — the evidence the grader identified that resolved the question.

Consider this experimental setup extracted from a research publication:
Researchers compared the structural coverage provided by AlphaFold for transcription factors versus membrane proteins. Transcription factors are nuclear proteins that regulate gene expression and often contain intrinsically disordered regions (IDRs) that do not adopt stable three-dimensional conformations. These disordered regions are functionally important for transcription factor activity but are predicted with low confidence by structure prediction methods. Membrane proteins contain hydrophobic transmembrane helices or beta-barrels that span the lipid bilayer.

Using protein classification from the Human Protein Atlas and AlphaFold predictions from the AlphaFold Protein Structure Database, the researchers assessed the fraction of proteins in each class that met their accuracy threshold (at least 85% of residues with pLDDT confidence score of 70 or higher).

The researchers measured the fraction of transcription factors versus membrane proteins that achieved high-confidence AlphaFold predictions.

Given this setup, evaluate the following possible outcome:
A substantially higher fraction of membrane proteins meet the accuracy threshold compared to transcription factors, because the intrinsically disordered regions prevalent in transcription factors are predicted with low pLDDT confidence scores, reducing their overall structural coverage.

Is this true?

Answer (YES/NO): YES